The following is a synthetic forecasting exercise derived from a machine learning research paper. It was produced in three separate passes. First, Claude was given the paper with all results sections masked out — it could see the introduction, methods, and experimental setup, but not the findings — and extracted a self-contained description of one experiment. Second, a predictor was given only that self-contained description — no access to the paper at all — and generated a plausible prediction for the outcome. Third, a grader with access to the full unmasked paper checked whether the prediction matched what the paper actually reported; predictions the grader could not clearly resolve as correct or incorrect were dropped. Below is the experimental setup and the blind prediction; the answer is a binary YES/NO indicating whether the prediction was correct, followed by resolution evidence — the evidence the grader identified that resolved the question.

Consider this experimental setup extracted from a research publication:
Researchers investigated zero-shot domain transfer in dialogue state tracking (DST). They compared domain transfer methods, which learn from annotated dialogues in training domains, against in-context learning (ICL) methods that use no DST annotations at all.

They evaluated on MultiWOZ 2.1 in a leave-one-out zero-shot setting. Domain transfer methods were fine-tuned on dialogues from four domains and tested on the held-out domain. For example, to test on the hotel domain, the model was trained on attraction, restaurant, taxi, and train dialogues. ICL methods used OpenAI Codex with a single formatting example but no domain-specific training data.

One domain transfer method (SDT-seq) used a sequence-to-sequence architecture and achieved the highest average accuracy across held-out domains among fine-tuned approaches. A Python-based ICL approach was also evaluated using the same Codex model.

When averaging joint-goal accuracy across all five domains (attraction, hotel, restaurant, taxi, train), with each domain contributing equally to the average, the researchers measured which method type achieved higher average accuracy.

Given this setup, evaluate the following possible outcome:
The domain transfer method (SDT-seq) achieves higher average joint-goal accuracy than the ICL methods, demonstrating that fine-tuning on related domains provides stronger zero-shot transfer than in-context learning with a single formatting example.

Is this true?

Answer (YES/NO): YES